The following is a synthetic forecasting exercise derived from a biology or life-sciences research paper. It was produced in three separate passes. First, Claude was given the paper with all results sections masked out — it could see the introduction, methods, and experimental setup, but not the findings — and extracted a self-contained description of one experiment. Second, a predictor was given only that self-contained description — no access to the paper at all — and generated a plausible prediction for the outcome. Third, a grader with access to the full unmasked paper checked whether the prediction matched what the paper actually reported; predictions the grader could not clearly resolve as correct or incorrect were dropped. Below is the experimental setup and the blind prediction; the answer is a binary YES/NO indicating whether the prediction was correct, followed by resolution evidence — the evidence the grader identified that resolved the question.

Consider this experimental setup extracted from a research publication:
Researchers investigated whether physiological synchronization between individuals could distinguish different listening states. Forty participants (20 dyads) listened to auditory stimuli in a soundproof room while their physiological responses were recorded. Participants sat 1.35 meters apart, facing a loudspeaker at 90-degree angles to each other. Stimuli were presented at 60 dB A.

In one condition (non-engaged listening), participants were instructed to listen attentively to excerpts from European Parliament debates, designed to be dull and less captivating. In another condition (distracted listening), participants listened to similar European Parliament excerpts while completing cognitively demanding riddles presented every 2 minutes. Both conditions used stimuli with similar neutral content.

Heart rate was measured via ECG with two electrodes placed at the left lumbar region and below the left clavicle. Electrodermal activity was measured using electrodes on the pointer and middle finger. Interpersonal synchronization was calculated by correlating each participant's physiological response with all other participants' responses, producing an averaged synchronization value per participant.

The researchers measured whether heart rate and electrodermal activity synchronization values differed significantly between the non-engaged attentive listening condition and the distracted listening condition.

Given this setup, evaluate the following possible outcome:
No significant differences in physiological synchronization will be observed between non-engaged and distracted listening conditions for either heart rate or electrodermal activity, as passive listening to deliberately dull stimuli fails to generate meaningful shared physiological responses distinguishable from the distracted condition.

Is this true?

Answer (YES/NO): YES